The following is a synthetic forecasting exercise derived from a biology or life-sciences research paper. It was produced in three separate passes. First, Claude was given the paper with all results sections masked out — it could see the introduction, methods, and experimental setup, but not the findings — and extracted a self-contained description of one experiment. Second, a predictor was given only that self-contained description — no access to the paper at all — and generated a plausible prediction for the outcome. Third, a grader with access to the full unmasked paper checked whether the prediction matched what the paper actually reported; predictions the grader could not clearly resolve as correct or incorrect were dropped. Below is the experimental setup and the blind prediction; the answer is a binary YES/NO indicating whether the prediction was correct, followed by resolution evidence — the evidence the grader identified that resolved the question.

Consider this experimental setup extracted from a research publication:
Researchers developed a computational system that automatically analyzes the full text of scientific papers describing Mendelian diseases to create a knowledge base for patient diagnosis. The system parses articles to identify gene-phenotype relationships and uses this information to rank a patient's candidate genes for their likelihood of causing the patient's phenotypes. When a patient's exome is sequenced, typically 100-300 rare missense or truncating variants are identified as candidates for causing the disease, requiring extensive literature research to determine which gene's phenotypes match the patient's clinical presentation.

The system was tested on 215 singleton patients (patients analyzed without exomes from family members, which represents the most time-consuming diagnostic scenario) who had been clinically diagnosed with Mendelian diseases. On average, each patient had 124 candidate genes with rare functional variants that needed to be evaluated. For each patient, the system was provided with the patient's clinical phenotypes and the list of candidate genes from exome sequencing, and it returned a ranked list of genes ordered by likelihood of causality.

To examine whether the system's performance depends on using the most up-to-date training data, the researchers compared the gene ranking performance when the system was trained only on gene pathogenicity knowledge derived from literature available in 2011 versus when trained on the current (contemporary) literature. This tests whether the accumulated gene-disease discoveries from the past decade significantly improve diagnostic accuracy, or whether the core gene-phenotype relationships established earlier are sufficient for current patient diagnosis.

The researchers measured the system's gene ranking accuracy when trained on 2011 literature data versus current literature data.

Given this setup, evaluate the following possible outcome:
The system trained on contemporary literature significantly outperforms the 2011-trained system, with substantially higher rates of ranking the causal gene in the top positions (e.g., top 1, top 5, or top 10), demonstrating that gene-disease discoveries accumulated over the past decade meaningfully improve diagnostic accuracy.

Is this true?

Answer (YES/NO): NO